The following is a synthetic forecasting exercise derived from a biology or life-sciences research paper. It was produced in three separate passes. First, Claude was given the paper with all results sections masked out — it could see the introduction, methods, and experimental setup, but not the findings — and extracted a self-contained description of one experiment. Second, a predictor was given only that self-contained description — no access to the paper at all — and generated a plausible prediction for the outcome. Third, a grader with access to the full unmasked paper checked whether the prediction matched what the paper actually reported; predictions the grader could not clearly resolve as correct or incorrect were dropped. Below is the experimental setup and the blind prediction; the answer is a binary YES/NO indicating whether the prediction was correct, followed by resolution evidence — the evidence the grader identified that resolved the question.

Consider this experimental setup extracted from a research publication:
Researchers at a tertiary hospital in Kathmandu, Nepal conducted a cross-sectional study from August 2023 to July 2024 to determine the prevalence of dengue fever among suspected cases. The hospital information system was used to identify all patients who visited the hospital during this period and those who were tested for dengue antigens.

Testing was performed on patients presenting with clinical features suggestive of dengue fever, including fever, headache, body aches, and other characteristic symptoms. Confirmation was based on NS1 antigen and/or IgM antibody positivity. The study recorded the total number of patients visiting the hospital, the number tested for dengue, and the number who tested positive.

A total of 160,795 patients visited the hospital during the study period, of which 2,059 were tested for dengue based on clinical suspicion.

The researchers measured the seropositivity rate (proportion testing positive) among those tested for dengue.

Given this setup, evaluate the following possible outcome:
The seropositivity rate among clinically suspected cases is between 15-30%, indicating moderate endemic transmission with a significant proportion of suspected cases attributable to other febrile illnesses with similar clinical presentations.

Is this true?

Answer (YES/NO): YES